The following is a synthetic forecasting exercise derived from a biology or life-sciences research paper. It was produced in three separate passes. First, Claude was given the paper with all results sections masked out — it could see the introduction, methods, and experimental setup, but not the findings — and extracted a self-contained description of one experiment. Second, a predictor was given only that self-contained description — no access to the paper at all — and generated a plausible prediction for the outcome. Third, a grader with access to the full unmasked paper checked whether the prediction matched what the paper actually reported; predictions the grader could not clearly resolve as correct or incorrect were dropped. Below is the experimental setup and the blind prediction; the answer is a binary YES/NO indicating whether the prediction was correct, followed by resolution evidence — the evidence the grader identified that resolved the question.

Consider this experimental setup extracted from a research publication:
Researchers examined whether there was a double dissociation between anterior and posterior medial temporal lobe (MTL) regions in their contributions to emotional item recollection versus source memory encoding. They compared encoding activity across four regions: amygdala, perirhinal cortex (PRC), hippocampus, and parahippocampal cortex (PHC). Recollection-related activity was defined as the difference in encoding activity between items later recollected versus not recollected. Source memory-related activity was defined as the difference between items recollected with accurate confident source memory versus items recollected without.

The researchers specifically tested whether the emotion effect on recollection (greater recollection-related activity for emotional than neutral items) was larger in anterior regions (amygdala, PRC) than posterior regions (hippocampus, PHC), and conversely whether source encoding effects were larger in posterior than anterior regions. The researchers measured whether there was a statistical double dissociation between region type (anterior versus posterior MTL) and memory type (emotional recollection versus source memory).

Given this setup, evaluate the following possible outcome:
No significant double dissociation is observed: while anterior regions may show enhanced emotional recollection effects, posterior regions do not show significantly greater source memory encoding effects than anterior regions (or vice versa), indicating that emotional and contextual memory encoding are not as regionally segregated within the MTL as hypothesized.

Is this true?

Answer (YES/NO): NO